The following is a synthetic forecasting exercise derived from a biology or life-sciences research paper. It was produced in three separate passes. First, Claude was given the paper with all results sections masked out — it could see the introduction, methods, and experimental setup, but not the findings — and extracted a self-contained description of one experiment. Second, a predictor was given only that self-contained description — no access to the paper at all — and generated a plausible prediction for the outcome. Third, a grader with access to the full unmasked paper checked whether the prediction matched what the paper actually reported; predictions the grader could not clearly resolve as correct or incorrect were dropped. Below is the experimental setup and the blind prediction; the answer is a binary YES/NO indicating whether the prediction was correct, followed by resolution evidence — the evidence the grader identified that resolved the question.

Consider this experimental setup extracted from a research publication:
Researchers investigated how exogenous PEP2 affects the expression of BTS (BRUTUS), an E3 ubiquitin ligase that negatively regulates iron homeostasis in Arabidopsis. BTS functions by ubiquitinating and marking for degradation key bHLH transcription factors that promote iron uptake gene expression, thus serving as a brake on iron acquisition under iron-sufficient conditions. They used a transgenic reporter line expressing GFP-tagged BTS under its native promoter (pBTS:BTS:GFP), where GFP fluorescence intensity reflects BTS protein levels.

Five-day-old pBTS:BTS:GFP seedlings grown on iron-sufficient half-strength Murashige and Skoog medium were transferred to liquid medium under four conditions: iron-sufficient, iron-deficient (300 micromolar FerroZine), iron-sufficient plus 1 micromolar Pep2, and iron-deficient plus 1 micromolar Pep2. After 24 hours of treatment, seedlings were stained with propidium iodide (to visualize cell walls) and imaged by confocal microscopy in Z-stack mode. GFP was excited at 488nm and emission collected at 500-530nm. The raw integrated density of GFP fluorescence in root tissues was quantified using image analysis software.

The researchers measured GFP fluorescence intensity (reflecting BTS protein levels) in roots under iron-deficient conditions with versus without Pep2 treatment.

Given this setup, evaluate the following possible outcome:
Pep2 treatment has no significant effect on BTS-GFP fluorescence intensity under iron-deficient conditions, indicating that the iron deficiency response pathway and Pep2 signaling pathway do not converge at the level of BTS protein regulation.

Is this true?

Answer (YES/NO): NO